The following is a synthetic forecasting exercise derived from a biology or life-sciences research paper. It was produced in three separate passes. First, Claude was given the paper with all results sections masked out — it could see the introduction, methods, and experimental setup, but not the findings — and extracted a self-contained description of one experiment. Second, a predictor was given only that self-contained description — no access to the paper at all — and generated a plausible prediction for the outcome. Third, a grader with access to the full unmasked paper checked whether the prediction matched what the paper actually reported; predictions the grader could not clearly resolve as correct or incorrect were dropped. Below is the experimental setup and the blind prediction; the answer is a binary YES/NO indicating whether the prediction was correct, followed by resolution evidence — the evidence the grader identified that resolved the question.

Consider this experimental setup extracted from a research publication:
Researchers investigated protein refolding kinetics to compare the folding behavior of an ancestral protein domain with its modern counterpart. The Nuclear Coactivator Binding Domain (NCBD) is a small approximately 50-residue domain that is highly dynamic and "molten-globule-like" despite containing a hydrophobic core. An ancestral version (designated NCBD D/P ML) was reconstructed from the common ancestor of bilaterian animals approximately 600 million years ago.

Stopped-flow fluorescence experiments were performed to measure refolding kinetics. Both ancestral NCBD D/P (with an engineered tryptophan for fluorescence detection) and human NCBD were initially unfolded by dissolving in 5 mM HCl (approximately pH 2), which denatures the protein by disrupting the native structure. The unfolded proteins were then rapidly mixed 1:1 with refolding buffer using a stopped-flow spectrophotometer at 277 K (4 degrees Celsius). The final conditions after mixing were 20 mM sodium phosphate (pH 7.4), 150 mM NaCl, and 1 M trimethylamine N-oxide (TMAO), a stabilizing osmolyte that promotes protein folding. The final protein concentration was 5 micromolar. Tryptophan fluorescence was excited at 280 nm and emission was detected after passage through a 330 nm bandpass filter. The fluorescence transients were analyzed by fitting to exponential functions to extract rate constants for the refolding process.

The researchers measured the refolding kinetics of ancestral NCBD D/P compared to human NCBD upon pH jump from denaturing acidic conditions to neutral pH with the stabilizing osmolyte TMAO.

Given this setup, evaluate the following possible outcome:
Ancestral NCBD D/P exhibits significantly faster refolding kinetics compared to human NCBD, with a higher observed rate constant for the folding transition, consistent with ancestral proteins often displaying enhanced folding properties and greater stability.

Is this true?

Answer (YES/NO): NO